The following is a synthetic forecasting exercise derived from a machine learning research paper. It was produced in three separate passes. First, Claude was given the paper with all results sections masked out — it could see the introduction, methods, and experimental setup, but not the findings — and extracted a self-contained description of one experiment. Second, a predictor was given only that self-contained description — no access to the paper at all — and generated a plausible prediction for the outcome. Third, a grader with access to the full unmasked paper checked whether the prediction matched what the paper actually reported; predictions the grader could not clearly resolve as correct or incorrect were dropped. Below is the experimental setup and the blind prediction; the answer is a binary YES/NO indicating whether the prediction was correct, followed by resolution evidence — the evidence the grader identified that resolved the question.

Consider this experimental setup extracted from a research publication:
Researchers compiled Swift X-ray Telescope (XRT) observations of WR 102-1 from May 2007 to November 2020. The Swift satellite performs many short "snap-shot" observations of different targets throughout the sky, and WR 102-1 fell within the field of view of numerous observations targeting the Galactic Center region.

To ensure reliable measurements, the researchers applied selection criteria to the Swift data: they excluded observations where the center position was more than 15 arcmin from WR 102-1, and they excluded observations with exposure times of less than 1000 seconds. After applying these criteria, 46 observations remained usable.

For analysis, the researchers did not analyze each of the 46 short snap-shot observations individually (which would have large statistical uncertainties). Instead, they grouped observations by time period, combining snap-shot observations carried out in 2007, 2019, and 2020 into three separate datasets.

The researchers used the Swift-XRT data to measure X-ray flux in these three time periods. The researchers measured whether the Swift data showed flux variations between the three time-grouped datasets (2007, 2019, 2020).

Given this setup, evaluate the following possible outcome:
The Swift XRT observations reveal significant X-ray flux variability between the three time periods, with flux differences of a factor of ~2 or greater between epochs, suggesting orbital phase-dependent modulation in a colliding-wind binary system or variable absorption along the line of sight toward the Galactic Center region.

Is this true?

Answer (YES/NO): NO